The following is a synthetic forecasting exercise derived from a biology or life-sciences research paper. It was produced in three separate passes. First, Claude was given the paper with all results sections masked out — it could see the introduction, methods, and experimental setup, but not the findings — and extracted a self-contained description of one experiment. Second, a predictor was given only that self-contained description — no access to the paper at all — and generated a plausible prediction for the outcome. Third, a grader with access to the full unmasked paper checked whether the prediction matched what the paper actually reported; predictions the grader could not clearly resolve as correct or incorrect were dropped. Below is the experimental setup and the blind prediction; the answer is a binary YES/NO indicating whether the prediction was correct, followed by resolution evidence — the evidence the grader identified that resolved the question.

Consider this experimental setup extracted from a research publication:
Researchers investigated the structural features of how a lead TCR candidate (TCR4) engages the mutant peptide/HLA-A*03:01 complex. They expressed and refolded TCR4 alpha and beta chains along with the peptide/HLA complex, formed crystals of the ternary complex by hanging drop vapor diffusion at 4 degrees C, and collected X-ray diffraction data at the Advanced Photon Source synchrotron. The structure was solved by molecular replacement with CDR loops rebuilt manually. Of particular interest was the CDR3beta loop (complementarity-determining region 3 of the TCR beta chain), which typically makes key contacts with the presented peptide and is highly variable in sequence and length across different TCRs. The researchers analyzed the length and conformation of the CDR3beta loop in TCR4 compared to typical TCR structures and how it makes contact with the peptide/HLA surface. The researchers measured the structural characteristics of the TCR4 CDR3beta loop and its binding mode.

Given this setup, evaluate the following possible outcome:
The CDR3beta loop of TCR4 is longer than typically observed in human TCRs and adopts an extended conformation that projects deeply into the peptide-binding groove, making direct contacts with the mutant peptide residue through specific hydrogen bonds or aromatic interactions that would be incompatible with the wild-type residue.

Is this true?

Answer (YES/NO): NO